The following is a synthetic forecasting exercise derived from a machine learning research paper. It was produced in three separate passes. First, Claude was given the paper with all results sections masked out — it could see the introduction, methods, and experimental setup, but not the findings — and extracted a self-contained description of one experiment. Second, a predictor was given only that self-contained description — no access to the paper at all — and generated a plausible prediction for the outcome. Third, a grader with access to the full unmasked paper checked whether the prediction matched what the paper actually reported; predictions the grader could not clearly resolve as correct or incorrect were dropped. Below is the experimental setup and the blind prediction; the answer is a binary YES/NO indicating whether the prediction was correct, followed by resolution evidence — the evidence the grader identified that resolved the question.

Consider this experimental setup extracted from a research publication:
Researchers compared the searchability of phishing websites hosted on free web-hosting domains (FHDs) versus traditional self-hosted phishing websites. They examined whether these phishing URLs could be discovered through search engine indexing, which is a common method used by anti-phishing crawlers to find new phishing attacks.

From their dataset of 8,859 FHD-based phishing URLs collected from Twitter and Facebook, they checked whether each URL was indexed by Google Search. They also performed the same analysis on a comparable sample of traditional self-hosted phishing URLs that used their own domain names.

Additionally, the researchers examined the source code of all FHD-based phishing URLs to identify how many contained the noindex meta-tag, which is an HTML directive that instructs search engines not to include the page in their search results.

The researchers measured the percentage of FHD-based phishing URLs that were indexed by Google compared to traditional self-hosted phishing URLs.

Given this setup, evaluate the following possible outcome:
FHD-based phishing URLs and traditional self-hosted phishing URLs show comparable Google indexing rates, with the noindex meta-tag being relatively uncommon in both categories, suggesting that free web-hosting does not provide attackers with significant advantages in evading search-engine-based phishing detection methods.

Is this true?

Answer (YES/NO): NO